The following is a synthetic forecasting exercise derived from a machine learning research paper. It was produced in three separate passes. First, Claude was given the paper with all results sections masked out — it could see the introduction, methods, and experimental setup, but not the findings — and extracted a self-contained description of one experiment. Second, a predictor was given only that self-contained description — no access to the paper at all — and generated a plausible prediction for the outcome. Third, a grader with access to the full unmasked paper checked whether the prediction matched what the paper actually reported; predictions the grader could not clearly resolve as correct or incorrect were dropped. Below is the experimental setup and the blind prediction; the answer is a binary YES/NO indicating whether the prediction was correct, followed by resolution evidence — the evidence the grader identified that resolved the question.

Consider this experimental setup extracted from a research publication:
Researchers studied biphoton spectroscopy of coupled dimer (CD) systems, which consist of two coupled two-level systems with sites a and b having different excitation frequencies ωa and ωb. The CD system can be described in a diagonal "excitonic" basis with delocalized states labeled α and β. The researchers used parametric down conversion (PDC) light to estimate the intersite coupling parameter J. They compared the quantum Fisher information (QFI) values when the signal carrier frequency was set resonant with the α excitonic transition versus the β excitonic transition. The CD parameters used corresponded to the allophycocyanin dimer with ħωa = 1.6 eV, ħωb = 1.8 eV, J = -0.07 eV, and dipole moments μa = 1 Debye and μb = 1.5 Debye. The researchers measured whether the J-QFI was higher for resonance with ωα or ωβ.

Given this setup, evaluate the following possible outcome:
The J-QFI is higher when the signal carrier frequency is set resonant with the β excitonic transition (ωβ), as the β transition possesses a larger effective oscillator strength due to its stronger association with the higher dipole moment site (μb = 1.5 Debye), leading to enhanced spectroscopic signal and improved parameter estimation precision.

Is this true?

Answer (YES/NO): NO